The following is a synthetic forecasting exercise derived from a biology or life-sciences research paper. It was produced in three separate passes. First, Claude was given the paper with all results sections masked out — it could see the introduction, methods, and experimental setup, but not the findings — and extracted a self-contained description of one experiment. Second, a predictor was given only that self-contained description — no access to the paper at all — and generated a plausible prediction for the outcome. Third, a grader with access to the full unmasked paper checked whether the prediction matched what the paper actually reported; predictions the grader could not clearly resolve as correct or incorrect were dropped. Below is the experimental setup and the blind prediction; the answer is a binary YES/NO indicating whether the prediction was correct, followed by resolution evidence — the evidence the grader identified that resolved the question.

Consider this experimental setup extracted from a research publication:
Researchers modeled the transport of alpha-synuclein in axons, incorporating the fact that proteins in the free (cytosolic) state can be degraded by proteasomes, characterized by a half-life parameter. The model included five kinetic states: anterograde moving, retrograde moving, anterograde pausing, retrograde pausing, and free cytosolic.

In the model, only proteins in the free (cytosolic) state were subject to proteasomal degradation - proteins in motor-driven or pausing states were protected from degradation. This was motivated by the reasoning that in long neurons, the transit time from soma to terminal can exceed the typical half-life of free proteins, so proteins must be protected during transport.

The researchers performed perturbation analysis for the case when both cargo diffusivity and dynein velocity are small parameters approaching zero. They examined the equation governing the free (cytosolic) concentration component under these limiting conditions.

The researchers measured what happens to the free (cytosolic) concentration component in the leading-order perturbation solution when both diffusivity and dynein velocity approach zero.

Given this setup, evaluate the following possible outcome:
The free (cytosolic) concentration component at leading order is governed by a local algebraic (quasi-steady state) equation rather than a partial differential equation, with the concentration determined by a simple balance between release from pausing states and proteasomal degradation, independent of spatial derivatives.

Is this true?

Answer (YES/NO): NO